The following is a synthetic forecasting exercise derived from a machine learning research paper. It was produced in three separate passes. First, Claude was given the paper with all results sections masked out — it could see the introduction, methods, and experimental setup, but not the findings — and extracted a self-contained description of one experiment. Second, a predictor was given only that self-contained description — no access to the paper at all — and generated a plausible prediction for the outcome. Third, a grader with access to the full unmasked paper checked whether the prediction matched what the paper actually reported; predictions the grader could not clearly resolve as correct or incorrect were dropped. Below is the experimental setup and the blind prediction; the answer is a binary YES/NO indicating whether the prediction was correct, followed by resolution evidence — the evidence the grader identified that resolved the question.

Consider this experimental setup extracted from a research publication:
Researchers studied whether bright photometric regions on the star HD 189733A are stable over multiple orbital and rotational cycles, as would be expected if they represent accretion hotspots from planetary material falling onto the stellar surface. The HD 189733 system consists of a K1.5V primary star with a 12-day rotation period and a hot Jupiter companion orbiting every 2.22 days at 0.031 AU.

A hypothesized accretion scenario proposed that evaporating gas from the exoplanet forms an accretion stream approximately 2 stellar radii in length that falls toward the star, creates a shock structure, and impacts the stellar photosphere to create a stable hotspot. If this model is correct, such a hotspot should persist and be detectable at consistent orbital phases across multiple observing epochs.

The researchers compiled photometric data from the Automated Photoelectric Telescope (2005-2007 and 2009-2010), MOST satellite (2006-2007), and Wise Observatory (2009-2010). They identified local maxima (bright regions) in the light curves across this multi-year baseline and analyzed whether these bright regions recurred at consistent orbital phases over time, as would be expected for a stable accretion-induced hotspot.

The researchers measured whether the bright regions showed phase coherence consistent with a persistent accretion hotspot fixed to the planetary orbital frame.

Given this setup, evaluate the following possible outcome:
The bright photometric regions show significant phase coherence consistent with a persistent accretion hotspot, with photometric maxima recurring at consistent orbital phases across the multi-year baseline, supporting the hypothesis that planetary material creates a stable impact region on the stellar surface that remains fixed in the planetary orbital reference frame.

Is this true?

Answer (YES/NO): NO